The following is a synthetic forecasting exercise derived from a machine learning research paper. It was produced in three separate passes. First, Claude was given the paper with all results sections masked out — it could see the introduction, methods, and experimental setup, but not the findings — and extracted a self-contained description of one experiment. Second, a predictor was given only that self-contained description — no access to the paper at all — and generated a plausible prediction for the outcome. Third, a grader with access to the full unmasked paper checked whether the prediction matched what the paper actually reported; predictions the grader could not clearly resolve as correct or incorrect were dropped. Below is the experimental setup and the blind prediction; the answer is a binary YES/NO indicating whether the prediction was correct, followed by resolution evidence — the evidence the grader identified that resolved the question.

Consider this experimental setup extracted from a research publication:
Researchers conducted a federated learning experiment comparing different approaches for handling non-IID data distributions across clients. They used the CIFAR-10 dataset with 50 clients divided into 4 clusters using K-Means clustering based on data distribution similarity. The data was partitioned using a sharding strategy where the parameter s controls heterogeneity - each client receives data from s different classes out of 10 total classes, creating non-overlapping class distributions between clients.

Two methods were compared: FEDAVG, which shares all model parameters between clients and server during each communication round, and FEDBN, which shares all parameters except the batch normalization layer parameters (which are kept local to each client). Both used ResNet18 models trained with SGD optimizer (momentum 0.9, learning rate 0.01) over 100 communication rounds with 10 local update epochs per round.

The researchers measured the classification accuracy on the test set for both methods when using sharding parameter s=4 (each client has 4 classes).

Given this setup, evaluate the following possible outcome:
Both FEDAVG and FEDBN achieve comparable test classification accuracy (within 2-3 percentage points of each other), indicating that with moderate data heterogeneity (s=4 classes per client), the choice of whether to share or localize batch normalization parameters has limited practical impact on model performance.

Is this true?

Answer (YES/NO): NO